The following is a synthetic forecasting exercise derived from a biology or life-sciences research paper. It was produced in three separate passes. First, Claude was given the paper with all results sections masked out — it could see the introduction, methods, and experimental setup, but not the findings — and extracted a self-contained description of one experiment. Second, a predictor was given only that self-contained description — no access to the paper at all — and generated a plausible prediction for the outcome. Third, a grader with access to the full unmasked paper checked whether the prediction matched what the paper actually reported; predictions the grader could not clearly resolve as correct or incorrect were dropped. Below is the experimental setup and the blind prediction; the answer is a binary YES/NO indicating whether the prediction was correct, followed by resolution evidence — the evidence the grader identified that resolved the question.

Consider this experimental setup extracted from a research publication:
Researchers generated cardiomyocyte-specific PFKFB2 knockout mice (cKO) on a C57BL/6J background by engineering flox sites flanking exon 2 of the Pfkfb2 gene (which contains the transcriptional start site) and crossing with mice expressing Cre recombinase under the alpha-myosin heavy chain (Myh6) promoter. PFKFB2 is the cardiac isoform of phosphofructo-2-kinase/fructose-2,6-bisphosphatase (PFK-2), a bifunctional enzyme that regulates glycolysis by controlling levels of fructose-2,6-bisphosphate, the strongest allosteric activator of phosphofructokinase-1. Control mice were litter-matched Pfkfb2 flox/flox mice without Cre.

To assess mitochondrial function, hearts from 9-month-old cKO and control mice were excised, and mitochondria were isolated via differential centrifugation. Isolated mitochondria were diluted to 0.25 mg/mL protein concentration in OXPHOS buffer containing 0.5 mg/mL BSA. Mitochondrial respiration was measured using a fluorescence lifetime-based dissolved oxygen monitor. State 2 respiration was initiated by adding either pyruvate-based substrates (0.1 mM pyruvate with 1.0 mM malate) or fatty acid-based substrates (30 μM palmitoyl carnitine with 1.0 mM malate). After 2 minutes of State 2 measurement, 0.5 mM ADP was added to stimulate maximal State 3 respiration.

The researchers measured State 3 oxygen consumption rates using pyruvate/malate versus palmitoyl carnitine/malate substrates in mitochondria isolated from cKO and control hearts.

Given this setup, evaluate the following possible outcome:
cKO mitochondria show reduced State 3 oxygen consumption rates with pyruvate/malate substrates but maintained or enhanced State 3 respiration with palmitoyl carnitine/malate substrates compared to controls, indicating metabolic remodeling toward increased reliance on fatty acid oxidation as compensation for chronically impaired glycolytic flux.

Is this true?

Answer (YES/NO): NO